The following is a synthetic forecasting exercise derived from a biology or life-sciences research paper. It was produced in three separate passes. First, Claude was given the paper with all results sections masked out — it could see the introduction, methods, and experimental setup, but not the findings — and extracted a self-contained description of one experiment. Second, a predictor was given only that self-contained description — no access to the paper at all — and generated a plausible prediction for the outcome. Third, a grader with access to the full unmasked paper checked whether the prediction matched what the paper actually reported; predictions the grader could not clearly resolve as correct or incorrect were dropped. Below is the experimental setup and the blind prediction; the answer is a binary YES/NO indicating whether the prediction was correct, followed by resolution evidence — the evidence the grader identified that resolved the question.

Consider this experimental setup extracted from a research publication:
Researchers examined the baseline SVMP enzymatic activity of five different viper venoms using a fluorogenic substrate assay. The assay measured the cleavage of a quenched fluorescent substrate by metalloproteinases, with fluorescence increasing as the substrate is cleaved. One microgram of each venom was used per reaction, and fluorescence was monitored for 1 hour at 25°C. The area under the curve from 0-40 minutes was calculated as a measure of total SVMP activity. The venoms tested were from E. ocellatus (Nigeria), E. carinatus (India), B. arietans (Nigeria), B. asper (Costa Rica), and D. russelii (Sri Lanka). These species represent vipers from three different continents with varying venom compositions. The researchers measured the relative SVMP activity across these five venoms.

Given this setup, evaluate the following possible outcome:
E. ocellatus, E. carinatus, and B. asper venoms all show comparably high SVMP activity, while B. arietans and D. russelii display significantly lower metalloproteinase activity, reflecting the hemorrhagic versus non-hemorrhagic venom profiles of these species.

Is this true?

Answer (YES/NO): NO